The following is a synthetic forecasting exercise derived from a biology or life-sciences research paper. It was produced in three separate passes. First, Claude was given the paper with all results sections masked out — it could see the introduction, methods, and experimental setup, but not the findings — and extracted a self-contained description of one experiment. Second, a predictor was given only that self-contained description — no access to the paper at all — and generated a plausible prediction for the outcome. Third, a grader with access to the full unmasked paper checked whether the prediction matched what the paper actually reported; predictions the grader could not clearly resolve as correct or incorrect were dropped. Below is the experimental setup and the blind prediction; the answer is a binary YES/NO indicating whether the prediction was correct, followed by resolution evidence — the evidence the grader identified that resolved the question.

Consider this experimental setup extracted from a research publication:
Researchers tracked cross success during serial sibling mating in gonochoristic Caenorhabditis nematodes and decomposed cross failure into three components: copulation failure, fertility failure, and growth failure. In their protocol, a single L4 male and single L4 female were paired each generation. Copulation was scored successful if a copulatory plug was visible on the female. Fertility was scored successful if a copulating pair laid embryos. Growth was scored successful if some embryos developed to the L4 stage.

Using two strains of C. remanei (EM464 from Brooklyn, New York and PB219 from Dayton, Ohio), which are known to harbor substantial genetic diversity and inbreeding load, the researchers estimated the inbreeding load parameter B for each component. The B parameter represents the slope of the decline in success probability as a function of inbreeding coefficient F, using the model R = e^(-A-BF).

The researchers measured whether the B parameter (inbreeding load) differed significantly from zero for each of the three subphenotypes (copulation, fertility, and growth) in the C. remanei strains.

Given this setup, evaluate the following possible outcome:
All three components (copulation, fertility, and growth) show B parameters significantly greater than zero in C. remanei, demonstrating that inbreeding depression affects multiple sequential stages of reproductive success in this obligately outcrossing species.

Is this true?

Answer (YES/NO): YES